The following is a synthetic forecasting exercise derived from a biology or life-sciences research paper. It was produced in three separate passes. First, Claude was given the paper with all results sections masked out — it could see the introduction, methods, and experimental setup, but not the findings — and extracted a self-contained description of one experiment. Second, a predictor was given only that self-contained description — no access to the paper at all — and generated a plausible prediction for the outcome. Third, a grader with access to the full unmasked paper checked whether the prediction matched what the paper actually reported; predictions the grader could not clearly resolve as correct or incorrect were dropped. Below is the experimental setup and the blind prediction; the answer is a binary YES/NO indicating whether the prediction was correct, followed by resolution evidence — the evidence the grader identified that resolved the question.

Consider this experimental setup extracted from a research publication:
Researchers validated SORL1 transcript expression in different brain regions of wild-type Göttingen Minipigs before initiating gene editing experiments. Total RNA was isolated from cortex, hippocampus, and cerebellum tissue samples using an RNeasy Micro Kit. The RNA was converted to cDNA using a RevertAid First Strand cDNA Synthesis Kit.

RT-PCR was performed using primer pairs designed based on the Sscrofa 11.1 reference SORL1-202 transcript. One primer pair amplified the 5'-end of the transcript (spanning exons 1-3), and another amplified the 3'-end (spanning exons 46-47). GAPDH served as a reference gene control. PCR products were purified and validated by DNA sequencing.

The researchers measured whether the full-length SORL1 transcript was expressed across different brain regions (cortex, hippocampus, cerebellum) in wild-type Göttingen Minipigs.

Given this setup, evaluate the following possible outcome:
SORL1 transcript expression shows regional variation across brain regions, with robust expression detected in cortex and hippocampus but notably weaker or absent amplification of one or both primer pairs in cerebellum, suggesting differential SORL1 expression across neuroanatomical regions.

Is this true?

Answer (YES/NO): NO